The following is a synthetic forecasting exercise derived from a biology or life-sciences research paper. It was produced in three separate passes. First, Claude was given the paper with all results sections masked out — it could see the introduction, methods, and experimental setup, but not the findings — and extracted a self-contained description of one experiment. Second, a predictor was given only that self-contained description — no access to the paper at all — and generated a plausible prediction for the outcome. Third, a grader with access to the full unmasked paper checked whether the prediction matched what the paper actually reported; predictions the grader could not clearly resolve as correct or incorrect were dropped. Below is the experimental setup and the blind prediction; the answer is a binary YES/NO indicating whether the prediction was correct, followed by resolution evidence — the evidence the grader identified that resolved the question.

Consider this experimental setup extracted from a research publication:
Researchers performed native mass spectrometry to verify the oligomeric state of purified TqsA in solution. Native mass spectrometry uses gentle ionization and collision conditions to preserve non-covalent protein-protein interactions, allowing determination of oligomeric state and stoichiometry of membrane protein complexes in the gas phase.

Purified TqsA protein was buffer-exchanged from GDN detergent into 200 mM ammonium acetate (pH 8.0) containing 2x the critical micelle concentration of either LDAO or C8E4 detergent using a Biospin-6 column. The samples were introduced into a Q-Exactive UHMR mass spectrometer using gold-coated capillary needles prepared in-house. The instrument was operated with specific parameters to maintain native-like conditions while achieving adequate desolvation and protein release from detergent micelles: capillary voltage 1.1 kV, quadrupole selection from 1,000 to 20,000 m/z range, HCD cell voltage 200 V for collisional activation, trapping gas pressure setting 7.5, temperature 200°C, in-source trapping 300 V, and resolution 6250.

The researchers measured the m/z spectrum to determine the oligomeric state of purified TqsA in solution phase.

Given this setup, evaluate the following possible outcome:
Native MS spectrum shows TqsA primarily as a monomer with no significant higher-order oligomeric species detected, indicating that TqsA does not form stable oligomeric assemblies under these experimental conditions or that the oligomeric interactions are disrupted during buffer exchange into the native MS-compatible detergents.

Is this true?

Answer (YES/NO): NO